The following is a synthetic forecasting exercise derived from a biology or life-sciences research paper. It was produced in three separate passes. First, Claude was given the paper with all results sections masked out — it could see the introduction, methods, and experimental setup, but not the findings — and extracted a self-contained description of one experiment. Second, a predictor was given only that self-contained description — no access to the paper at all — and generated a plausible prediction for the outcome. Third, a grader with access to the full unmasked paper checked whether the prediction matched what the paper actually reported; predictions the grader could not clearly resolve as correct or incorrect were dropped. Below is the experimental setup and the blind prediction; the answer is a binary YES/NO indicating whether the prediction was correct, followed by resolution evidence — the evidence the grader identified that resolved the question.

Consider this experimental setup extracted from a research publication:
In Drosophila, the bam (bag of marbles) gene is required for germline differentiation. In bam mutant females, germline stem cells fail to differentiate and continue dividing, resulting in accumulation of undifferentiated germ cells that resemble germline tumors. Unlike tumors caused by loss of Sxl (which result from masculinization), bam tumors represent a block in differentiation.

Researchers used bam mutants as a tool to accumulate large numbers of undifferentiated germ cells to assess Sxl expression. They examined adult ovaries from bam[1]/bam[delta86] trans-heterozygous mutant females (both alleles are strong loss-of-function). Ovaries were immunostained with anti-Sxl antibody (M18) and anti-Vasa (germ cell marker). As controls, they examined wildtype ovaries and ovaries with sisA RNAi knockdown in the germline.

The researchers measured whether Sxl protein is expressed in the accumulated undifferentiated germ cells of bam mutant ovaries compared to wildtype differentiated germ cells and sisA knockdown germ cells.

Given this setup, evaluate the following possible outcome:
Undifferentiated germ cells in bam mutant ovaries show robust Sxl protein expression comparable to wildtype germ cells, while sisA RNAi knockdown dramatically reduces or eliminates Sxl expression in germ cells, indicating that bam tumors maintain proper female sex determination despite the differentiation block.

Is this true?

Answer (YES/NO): YES